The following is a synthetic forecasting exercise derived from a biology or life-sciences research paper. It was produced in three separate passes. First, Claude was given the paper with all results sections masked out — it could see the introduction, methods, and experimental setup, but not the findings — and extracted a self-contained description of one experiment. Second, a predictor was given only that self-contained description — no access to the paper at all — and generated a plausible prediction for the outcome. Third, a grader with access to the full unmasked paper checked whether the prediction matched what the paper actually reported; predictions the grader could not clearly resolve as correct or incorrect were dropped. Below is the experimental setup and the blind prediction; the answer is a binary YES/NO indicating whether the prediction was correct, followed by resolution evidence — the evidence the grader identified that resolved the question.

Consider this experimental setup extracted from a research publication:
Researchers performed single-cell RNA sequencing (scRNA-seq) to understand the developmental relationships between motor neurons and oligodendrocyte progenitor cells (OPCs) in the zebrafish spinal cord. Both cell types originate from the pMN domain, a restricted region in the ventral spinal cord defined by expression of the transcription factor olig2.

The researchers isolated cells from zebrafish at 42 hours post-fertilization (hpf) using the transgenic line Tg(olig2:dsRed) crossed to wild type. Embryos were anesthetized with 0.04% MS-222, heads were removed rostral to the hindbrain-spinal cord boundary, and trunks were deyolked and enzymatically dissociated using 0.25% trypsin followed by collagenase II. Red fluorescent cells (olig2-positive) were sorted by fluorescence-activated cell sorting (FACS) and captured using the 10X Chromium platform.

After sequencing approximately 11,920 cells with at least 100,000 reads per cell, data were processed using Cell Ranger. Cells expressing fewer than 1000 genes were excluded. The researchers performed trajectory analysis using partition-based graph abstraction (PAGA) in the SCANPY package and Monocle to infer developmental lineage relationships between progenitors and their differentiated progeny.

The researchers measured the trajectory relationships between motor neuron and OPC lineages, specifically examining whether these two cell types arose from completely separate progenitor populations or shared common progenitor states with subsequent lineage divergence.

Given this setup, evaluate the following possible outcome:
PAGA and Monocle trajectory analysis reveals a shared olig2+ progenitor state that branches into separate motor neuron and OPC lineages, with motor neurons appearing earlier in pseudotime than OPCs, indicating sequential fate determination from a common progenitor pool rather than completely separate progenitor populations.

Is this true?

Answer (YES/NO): NO